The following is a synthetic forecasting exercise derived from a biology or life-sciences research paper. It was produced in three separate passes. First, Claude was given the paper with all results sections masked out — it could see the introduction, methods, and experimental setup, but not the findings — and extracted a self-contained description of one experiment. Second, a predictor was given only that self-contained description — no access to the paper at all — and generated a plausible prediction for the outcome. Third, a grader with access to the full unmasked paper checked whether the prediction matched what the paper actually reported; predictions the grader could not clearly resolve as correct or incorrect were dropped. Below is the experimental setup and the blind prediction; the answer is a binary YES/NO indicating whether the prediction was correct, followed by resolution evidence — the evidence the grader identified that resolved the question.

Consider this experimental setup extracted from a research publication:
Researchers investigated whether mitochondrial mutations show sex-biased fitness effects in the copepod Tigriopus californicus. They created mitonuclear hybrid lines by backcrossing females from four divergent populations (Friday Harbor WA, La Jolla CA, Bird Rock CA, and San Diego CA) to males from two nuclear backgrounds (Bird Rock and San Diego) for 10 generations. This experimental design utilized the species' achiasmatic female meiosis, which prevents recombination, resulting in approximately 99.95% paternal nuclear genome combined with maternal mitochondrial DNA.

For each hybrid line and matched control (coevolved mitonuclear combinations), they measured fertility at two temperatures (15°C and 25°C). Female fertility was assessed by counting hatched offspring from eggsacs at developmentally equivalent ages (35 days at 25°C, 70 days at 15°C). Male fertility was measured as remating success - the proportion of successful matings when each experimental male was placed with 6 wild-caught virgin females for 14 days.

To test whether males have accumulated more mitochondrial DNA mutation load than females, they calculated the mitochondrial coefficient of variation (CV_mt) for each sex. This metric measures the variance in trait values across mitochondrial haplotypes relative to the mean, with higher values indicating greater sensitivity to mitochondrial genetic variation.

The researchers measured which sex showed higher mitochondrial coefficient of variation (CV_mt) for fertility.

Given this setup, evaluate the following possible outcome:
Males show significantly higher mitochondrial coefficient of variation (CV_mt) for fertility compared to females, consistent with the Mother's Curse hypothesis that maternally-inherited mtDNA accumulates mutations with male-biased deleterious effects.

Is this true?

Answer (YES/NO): NO